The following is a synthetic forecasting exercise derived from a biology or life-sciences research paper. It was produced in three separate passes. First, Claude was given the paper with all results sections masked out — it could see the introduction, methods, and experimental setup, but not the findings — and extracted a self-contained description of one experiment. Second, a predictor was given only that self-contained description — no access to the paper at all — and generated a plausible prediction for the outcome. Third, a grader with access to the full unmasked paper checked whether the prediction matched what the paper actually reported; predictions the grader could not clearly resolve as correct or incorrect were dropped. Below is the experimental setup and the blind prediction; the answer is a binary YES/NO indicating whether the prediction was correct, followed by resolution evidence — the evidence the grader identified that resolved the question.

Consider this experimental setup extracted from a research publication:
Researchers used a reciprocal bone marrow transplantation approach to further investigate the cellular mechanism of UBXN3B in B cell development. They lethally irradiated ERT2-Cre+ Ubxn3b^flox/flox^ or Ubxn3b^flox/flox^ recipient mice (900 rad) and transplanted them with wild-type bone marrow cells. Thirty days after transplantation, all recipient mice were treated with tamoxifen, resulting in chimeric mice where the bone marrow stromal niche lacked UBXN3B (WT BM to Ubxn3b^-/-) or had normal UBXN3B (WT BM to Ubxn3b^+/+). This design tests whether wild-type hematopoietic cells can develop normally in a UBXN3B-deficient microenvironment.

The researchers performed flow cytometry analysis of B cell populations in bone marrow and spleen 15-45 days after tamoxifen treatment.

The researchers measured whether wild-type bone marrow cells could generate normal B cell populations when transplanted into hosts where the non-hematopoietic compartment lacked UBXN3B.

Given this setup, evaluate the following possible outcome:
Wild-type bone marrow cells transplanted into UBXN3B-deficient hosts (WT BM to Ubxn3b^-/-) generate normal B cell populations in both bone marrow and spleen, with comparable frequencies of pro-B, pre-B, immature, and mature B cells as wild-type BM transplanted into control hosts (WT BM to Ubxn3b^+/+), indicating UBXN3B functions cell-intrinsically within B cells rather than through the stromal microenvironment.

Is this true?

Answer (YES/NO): YES